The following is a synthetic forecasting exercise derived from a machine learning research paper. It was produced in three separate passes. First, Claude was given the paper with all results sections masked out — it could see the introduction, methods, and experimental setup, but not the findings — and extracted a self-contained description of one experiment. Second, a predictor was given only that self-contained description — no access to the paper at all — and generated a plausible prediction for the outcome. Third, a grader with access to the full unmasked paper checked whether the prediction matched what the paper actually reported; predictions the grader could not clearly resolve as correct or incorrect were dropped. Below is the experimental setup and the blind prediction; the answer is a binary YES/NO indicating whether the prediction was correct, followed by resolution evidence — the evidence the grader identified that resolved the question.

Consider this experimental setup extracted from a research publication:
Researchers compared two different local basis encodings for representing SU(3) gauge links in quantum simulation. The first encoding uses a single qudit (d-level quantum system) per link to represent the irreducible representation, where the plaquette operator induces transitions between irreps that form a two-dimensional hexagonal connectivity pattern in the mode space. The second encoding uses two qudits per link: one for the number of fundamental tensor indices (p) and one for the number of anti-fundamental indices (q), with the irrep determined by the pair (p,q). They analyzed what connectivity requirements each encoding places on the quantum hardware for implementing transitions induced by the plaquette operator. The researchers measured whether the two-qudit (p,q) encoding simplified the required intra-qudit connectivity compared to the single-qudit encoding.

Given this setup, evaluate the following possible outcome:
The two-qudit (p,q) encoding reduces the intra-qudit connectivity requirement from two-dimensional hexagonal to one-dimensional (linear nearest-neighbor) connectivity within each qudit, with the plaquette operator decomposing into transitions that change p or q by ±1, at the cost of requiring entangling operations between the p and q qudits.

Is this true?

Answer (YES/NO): YES